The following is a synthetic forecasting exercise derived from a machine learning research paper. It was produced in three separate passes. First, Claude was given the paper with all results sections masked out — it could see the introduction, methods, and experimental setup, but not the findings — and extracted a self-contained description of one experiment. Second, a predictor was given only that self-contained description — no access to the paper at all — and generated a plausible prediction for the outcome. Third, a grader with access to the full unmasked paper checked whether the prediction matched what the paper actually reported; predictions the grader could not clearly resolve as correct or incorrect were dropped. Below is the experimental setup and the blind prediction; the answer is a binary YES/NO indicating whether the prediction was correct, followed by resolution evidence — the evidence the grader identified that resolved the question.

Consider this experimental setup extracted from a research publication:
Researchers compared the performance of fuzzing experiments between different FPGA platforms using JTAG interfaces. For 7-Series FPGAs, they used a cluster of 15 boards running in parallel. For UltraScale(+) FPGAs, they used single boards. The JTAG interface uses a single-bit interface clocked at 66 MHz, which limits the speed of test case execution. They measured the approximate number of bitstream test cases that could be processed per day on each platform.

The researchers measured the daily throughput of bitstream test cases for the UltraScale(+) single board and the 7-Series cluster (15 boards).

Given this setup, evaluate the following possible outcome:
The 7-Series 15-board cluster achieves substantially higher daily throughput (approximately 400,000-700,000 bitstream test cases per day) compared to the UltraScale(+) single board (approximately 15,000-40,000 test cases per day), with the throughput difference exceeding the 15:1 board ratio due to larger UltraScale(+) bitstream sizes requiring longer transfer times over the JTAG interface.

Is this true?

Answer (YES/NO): NO